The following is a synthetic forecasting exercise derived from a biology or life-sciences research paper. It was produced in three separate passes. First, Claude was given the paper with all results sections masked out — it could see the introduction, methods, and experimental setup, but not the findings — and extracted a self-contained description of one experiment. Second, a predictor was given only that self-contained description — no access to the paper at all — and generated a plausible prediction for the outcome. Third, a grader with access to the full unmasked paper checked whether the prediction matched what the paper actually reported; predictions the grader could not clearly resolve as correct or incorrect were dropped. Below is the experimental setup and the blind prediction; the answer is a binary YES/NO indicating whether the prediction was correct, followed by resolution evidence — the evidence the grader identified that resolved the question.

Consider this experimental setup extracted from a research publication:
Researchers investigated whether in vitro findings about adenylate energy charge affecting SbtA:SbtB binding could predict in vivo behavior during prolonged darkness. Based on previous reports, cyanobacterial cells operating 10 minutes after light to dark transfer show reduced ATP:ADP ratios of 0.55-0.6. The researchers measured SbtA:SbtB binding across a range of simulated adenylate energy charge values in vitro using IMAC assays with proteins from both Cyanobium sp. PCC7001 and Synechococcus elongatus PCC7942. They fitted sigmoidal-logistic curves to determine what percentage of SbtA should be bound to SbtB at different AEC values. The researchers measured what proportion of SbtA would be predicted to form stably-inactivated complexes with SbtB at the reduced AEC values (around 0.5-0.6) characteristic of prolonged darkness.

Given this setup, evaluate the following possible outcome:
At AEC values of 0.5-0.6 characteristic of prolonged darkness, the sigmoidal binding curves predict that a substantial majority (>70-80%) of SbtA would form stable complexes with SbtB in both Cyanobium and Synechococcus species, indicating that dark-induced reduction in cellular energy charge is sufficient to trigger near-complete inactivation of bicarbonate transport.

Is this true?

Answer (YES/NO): NO